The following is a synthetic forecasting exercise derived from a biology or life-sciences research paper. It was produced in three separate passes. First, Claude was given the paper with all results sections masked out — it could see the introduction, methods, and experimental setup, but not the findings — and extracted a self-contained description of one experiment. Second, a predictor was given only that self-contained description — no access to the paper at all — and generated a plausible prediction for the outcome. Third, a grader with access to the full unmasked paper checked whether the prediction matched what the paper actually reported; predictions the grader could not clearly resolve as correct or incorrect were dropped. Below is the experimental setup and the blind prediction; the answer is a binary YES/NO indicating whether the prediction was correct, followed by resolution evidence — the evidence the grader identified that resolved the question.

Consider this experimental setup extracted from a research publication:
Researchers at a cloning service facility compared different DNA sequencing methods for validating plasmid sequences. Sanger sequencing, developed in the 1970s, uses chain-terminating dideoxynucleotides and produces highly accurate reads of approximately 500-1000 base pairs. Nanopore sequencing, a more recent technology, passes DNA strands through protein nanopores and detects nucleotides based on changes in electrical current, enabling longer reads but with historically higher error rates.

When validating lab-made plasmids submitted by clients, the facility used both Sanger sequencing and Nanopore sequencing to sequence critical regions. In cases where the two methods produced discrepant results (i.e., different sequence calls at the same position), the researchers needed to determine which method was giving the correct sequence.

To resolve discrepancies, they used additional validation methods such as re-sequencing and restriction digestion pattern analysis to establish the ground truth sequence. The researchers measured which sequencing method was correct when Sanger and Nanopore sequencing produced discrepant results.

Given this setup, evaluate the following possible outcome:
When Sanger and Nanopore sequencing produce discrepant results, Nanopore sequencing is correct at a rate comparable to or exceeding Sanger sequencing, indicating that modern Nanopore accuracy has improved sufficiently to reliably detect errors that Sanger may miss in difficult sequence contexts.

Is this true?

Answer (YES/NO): NO